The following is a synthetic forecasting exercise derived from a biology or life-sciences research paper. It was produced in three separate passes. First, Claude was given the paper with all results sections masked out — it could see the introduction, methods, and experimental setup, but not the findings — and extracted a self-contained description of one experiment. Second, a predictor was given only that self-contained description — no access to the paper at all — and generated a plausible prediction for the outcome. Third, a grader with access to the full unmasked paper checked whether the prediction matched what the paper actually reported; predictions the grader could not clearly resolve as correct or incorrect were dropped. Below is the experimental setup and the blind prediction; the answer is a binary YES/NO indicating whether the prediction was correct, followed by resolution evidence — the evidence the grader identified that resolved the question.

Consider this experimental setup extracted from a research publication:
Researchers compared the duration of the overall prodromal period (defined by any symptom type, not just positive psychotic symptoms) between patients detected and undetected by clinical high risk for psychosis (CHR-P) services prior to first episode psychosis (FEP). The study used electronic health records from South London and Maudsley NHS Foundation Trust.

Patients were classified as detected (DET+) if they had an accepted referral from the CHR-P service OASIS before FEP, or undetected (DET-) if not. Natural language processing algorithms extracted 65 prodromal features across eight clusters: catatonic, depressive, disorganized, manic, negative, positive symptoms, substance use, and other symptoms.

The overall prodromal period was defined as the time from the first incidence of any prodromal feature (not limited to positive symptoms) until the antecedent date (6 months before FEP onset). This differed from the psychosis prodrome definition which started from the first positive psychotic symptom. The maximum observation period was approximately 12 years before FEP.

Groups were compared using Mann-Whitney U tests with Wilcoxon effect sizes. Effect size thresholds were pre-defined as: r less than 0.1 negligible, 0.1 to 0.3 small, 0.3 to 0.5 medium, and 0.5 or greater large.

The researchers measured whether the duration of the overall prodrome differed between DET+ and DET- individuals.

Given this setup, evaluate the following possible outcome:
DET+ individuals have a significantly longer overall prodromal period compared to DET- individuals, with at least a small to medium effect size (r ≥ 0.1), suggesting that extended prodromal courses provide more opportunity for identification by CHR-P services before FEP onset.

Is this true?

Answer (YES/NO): NO